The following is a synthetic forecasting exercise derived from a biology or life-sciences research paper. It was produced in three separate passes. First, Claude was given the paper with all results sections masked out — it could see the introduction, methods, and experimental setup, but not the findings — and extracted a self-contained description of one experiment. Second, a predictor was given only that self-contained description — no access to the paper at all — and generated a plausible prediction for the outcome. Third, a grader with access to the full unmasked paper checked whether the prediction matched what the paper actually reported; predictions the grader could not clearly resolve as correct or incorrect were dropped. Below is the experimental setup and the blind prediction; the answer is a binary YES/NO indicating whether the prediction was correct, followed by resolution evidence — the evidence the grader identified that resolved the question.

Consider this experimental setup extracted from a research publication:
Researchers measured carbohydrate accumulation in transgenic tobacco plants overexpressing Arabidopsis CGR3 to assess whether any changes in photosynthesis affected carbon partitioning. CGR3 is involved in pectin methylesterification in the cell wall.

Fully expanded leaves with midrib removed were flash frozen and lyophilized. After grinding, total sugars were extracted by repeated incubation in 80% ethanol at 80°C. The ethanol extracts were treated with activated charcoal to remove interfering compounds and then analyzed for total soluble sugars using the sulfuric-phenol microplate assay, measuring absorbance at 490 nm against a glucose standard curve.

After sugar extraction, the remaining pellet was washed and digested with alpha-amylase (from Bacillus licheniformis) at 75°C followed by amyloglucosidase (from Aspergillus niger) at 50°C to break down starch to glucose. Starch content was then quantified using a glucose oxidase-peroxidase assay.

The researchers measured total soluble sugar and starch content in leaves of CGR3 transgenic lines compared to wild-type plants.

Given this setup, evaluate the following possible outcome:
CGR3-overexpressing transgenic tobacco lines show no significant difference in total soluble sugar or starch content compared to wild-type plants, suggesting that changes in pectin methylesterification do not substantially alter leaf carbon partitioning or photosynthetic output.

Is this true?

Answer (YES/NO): NO